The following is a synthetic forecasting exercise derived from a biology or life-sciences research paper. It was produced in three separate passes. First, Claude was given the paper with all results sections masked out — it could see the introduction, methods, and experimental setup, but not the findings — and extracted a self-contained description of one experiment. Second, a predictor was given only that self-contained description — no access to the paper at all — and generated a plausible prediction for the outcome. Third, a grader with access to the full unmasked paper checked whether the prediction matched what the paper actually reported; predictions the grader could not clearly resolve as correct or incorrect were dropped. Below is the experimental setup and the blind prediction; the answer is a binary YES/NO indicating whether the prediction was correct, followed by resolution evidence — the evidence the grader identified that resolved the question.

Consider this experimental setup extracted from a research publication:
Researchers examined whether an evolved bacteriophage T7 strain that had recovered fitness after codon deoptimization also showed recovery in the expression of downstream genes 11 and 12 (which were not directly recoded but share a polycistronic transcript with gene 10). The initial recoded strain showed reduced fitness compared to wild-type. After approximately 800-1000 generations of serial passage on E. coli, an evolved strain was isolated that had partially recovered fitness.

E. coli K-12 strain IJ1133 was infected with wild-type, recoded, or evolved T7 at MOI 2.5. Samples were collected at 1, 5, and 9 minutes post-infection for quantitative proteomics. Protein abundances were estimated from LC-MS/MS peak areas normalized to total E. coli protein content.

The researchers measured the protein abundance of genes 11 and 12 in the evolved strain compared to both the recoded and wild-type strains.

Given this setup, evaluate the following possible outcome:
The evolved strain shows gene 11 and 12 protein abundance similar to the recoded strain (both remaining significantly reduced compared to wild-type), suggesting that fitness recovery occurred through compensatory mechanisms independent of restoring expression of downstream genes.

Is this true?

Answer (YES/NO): NO